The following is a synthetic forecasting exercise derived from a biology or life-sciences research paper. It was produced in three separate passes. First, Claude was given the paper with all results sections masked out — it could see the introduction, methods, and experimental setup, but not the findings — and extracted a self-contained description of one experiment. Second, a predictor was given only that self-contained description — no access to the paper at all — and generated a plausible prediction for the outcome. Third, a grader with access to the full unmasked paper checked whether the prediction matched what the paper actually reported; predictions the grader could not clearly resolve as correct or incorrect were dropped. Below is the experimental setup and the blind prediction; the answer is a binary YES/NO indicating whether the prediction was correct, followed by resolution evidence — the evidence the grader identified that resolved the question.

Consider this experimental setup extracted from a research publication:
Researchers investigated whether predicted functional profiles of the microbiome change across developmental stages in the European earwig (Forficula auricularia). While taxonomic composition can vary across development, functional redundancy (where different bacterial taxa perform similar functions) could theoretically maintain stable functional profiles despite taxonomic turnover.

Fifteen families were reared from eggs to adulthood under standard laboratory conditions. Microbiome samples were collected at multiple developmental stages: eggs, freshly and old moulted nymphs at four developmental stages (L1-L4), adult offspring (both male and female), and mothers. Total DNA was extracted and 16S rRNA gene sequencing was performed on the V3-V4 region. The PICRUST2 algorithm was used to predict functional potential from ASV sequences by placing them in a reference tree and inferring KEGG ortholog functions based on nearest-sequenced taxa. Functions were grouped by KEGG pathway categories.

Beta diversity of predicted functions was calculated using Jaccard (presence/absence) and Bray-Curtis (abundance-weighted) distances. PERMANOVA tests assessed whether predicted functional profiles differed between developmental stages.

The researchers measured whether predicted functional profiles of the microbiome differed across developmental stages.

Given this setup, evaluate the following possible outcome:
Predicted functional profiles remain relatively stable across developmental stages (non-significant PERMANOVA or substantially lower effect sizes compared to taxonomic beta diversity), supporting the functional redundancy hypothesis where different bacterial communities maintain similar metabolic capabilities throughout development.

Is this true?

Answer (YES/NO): NO